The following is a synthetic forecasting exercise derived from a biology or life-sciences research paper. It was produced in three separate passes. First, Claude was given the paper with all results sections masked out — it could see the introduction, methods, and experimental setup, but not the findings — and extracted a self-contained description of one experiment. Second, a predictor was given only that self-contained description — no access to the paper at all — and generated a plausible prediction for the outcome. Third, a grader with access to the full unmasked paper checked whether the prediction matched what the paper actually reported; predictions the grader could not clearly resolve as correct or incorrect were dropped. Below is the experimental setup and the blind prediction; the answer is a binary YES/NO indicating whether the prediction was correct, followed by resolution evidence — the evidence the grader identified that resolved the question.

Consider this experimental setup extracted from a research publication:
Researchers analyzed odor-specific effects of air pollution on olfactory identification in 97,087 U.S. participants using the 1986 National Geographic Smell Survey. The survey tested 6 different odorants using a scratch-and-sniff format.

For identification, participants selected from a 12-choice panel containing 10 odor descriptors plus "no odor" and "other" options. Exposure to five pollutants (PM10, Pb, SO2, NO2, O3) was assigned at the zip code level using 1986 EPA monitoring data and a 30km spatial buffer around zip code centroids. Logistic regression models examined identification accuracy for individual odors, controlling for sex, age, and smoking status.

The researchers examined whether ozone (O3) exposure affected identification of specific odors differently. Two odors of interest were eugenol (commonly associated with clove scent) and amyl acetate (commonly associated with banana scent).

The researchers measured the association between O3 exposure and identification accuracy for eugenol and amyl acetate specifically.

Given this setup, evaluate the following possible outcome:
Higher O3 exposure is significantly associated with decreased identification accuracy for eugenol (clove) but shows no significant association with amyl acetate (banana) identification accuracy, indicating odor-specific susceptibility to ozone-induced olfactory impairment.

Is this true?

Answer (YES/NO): NO